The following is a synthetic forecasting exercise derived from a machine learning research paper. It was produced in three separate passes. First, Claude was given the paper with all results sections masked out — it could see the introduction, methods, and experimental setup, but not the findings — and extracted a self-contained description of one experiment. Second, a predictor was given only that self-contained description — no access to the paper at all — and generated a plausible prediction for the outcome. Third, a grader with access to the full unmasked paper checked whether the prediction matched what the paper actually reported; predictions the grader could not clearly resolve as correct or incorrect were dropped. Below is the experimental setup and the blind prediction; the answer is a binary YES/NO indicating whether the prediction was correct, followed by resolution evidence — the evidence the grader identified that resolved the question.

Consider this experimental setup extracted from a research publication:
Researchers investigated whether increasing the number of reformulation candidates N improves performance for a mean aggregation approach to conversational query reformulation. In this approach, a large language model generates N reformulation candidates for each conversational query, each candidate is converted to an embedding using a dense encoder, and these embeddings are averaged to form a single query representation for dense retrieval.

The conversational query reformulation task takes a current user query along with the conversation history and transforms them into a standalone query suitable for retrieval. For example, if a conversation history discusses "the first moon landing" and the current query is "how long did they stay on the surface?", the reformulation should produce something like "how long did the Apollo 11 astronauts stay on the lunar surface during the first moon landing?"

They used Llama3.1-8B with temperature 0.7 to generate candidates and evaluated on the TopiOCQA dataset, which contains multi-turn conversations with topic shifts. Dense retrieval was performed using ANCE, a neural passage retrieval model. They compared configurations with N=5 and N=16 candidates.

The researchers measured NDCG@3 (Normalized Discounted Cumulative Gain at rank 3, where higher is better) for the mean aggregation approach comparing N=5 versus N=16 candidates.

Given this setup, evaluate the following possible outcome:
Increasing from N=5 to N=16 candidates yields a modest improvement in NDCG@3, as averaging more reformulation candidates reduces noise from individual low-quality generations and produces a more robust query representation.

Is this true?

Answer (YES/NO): YES